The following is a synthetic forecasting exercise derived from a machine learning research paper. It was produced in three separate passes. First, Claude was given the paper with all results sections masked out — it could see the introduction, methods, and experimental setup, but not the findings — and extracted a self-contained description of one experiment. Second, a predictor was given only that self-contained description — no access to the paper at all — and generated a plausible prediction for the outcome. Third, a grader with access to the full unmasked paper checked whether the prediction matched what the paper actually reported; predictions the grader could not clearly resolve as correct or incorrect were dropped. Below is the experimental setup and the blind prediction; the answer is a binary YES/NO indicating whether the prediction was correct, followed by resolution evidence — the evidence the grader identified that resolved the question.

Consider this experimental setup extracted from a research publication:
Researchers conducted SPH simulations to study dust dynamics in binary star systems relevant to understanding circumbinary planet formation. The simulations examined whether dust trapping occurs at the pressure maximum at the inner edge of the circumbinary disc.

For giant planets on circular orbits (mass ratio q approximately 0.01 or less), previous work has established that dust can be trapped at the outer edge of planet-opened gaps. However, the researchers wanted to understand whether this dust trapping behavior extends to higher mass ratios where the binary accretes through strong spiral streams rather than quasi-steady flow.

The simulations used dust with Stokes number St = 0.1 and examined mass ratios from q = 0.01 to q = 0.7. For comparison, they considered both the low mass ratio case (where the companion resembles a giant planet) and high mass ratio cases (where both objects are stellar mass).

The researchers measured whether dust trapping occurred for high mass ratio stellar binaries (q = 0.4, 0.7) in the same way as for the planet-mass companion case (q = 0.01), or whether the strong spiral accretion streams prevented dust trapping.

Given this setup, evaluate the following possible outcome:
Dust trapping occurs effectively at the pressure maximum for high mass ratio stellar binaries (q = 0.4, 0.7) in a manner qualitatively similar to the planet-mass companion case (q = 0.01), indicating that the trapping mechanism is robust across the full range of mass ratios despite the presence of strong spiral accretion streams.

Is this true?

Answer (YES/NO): NO